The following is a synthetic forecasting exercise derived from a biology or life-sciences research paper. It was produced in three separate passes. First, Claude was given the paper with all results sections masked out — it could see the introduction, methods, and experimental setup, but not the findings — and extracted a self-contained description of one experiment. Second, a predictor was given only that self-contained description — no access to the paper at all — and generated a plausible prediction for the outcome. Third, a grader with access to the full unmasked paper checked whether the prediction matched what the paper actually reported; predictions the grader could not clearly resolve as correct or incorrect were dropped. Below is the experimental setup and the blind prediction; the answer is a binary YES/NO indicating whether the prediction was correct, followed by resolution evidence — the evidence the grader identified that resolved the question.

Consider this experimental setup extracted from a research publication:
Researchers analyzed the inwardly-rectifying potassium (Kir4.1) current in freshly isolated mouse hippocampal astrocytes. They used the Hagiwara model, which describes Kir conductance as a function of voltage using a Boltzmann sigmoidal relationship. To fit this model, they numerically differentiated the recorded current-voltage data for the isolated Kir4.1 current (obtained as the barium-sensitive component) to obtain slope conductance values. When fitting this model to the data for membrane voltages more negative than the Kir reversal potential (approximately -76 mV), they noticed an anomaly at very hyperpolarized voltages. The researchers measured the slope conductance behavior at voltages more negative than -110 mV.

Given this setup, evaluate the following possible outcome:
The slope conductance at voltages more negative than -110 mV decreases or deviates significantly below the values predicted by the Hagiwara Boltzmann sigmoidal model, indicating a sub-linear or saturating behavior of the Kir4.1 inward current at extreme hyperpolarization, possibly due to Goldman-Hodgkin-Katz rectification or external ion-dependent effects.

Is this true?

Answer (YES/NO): YES